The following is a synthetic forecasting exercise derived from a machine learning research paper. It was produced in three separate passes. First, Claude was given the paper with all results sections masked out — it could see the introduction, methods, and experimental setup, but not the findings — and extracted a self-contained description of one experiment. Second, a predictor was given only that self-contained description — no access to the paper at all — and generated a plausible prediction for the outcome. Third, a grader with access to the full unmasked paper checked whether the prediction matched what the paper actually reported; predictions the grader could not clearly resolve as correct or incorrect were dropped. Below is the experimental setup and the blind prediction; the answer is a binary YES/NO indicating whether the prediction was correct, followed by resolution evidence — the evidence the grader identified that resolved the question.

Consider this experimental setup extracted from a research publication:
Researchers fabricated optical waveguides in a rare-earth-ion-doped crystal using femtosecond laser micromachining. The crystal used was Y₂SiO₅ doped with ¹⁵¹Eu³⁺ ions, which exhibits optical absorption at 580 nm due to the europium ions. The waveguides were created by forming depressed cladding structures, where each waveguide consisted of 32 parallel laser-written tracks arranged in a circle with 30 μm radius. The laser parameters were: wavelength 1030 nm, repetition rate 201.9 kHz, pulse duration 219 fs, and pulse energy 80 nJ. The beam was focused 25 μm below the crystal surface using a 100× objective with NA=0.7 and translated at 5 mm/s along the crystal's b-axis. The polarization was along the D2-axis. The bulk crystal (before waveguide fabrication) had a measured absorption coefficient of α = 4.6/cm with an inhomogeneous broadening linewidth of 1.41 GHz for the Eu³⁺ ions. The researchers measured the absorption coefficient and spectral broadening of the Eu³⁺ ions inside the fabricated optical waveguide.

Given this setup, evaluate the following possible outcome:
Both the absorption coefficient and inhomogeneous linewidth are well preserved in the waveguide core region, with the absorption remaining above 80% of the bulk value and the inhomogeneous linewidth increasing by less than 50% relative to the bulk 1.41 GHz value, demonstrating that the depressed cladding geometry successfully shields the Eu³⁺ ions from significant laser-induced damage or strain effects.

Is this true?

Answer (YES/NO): YES